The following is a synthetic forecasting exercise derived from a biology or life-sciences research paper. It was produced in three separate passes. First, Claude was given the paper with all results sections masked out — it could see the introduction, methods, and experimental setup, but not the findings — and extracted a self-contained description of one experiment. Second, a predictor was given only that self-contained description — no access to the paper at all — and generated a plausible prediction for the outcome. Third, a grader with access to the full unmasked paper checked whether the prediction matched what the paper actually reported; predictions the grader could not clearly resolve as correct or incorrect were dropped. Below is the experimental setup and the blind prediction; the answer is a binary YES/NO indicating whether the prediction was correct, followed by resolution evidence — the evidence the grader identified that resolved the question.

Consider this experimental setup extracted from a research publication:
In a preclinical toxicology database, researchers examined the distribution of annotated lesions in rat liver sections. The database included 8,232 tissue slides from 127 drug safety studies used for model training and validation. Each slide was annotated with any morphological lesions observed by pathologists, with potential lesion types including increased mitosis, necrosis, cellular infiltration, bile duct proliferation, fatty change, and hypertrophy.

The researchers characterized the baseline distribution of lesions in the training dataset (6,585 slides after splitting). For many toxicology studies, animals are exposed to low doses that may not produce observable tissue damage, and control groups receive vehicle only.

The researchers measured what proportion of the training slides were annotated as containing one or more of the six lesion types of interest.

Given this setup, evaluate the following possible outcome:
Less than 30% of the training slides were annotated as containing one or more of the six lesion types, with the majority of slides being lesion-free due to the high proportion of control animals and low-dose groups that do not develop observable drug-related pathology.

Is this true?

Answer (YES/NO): YES